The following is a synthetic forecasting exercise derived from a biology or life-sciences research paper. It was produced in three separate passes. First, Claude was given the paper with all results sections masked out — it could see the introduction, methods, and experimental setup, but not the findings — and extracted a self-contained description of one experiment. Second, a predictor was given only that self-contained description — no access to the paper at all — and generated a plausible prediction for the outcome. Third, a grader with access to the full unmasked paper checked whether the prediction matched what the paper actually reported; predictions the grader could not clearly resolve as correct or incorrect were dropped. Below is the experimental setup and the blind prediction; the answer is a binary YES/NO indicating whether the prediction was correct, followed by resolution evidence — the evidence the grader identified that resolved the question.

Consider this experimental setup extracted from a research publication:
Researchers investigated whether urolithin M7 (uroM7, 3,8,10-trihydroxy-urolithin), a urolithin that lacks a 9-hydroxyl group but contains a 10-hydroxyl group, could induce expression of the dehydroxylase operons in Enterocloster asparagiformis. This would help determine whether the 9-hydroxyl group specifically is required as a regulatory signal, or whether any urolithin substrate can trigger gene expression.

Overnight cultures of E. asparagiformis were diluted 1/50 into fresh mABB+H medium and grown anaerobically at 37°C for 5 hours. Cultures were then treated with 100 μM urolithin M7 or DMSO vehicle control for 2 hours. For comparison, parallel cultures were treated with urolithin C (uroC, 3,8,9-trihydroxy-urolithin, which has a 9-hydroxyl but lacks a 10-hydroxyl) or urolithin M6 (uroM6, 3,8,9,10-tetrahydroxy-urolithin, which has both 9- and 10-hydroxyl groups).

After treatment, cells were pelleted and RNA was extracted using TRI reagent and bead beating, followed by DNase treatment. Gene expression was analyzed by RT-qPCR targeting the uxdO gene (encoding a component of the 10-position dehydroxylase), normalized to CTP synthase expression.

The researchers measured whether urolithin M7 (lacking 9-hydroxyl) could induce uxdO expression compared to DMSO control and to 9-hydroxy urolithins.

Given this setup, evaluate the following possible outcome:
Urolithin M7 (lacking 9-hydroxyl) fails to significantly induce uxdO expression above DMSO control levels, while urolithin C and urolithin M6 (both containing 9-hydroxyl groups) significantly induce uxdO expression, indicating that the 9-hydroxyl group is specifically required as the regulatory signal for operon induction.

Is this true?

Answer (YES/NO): YES